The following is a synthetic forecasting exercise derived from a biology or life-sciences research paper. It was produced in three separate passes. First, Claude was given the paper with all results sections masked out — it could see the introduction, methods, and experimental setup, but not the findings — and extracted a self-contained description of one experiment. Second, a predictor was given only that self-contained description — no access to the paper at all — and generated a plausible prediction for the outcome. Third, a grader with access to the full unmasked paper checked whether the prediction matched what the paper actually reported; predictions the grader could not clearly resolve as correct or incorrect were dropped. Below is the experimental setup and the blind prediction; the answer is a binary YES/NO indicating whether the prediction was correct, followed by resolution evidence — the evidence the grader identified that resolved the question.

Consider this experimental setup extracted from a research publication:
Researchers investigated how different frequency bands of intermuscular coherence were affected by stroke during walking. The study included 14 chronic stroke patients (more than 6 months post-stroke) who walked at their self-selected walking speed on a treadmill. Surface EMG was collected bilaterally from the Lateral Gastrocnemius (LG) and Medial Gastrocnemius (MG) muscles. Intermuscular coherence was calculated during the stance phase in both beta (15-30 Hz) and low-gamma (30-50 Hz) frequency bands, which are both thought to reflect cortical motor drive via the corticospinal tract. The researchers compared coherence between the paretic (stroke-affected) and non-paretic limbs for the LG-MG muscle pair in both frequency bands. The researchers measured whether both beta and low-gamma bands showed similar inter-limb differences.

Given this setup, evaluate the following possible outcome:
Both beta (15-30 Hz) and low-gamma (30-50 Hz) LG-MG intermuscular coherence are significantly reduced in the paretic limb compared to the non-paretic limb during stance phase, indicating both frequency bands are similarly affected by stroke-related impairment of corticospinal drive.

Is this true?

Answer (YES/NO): NO